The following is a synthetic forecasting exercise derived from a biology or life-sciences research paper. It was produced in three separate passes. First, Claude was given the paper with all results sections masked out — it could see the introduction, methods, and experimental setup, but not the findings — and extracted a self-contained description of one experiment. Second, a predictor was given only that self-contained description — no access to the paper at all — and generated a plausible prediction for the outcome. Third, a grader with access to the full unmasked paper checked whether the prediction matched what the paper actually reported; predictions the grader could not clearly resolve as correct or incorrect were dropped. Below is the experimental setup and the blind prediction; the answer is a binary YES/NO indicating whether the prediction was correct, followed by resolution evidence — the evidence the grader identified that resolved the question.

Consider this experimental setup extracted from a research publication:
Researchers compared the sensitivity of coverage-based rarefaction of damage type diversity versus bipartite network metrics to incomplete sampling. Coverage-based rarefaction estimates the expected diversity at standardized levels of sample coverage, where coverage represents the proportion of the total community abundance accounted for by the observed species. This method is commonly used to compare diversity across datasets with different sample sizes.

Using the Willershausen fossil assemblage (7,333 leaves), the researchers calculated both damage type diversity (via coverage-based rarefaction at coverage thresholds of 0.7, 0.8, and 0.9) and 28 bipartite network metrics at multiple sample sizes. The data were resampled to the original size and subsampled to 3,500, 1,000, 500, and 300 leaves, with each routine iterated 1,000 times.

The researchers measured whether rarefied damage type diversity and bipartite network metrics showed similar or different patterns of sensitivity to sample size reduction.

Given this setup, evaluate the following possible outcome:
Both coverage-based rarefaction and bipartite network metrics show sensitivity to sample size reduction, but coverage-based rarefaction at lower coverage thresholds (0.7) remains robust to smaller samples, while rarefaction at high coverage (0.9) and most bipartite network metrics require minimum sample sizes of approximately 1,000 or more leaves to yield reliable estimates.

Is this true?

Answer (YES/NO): NO